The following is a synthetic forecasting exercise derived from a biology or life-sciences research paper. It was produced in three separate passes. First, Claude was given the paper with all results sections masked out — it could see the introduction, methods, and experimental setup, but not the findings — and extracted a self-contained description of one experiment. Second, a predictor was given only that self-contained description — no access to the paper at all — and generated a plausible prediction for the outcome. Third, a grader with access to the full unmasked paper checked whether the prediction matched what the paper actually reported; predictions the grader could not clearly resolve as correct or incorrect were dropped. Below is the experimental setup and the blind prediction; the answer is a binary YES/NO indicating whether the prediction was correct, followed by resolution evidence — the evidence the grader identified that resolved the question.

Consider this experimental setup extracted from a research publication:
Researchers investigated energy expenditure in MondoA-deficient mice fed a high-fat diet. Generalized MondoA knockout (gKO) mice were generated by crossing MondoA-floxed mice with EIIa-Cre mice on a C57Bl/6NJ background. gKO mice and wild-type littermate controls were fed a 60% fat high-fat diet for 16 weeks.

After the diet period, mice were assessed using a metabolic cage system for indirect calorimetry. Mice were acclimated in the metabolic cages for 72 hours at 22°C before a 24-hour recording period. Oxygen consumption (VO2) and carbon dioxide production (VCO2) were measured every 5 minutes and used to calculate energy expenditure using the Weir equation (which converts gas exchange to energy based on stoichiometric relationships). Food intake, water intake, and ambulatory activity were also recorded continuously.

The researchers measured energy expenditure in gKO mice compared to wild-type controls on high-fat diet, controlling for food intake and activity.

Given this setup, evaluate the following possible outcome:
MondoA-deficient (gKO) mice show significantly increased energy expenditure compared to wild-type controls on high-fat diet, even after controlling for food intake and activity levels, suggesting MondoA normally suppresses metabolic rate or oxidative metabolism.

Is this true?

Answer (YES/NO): NO